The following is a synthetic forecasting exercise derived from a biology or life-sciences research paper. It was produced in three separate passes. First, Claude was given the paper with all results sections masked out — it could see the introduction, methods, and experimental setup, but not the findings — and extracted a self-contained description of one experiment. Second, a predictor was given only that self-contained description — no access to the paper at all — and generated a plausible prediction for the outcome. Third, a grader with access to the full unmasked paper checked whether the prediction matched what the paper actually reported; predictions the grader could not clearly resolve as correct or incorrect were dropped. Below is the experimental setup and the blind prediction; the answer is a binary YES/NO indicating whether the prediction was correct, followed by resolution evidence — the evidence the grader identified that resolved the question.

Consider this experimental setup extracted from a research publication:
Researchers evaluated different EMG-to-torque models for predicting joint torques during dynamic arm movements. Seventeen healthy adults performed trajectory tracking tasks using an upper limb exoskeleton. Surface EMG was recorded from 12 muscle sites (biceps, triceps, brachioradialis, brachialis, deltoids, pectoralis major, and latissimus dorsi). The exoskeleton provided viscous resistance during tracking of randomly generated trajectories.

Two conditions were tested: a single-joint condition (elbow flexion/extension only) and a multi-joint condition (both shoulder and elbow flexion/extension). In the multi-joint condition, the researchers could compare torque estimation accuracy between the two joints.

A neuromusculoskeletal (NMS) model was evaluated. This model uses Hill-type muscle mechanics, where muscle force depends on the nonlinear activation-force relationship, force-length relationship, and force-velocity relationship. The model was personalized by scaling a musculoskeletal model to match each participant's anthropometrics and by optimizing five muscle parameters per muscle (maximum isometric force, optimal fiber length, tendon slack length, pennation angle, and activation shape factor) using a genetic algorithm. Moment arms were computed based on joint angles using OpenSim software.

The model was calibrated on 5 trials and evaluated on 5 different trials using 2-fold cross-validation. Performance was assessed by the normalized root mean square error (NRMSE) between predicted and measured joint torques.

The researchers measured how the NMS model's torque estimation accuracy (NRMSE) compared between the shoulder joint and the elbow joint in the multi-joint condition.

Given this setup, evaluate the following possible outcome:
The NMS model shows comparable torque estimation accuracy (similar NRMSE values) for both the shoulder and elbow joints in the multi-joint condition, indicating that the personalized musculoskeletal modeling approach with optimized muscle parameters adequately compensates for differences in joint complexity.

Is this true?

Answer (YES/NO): YES